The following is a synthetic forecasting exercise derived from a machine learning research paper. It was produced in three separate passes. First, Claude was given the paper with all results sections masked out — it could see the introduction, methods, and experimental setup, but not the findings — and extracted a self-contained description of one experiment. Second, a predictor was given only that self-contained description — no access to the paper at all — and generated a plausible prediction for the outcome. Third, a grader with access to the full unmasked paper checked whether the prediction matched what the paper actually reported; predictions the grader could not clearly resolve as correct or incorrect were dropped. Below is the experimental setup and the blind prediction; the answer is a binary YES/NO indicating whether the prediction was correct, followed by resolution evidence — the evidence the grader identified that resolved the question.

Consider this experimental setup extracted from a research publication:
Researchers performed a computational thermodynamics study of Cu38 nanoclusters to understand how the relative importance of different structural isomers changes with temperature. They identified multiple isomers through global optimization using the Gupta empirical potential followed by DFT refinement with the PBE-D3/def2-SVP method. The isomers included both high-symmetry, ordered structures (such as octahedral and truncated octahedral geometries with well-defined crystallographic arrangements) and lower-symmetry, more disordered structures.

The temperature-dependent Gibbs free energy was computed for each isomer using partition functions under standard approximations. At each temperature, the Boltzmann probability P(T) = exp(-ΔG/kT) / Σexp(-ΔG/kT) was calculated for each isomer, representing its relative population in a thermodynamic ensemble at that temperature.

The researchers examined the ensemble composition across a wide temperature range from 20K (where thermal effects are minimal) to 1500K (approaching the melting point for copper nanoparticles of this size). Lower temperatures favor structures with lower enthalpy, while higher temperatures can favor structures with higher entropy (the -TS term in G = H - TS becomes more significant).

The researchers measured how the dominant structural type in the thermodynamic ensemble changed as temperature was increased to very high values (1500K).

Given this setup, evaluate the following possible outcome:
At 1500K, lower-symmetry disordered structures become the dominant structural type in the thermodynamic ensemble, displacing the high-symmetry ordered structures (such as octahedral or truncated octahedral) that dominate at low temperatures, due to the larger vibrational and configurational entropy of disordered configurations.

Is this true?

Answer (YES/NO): YES